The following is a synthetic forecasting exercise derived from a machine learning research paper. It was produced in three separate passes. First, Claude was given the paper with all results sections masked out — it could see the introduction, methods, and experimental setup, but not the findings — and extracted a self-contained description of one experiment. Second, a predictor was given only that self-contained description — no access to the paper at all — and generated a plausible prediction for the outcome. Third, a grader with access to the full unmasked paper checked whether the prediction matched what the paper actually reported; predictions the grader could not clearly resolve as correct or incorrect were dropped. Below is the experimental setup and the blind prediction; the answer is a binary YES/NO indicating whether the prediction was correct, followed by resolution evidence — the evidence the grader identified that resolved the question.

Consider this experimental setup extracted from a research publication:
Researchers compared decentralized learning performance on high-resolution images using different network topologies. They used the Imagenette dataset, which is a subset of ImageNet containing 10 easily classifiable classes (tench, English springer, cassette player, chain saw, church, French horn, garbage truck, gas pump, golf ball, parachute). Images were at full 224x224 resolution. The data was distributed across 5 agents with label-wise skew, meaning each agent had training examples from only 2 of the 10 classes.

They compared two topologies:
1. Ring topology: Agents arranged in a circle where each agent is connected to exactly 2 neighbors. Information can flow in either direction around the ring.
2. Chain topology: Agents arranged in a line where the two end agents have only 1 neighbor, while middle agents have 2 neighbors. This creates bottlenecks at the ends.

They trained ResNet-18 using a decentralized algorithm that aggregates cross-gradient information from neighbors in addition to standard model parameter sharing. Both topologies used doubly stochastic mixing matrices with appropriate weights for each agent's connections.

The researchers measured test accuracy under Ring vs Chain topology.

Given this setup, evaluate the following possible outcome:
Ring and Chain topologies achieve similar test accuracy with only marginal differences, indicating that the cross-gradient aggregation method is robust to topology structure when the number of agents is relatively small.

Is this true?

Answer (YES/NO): NO